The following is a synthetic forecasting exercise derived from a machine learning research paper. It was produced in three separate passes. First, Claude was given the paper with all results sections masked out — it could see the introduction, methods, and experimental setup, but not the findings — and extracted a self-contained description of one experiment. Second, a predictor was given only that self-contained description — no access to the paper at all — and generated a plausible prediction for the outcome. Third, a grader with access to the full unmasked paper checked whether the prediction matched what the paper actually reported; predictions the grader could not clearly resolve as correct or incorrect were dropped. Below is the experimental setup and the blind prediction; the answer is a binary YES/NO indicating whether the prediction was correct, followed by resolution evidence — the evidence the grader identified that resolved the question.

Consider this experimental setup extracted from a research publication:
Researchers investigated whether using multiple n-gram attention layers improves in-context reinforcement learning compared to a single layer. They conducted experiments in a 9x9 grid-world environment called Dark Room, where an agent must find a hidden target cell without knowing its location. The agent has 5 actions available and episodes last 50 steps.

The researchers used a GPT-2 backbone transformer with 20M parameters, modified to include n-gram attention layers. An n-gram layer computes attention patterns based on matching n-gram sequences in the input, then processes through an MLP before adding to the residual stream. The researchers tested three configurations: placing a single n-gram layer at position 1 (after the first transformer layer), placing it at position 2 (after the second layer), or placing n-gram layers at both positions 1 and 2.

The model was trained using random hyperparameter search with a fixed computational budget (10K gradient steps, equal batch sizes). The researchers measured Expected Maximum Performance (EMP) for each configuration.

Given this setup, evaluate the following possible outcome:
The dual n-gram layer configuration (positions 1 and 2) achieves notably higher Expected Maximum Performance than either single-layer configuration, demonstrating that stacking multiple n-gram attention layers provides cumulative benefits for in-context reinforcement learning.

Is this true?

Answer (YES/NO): NO